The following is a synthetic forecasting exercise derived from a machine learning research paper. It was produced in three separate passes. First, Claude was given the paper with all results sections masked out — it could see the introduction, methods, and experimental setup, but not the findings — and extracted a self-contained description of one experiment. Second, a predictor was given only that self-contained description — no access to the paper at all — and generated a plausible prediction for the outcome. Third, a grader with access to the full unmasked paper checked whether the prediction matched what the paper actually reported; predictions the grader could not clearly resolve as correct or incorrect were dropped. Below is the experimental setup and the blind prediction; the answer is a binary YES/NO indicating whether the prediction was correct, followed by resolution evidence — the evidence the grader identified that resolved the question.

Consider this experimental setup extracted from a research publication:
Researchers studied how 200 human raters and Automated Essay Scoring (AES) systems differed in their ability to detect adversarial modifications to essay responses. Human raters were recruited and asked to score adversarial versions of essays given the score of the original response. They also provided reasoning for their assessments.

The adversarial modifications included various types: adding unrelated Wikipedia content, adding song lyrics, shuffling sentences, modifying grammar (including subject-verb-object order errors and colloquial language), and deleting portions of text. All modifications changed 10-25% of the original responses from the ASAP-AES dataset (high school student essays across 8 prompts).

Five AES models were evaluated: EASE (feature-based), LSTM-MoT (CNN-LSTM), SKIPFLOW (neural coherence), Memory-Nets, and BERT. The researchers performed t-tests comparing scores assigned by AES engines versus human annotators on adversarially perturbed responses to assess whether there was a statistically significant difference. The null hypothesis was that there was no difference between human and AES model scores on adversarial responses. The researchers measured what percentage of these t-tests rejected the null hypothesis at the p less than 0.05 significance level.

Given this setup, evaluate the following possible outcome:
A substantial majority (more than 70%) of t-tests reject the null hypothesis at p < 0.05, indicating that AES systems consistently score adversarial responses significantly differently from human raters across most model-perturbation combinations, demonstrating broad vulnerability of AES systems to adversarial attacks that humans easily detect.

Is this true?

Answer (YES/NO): YES